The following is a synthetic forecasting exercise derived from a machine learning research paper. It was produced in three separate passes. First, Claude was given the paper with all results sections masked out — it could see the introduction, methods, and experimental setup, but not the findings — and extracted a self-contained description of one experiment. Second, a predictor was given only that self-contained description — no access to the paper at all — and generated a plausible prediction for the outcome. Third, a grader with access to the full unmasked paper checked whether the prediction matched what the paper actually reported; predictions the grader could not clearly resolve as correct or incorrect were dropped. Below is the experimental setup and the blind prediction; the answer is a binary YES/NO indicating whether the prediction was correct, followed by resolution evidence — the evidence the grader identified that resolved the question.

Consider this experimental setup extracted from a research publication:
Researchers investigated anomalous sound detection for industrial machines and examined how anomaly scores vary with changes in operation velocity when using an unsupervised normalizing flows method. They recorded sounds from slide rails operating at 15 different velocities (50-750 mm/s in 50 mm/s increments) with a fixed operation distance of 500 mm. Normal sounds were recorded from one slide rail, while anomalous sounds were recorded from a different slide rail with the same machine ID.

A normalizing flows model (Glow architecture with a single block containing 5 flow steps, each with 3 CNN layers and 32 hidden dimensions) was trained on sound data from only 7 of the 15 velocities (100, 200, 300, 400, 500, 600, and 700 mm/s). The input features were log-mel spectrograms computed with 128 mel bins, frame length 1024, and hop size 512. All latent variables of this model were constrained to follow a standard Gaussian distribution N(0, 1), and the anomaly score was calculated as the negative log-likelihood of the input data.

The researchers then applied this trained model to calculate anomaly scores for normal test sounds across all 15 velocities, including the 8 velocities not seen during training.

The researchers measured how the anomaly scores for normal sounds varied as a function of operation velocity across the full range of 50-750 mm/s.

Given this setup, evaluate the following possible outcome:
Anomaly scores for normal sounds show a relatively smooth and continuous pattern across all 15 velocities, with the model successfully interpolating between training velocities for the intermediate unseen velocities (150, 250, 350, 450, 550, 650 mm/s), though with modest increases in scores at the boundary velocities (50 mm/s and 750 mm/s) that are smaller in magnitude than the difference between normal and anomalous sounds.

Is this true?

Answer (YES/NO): NO